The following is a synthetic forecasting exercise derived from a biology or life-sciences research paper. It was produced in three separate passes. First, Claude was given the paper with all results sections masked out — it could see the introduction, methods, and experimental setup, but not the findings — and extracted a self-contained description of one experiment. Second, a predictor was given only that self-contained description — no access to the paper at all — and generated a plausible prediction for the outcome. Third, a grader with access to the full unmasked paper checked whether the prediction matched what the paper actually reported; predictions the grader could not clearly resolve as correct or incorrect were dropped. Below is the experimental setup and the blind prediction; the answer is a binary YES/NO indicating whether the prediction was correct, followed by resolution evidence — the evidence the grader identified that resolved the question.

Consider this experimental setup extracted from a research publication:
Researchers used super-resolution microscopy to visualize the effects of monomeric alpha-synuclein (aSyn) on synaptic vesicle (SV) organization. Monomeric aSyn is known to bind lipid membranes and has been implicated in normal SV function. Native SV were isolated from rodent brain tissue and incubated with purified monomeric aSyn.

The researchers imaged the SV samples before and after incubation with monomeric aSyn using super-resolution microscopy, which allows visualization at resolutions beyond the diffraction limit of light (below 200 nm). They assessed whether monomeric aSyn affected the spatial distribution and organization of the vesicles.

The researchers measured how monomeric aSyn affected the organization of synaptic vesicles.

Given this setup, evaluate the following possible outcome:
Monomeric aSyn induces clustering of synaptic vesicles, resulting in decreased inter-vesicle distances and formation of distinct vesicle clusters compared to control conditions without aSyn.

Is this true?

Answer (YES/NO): YES